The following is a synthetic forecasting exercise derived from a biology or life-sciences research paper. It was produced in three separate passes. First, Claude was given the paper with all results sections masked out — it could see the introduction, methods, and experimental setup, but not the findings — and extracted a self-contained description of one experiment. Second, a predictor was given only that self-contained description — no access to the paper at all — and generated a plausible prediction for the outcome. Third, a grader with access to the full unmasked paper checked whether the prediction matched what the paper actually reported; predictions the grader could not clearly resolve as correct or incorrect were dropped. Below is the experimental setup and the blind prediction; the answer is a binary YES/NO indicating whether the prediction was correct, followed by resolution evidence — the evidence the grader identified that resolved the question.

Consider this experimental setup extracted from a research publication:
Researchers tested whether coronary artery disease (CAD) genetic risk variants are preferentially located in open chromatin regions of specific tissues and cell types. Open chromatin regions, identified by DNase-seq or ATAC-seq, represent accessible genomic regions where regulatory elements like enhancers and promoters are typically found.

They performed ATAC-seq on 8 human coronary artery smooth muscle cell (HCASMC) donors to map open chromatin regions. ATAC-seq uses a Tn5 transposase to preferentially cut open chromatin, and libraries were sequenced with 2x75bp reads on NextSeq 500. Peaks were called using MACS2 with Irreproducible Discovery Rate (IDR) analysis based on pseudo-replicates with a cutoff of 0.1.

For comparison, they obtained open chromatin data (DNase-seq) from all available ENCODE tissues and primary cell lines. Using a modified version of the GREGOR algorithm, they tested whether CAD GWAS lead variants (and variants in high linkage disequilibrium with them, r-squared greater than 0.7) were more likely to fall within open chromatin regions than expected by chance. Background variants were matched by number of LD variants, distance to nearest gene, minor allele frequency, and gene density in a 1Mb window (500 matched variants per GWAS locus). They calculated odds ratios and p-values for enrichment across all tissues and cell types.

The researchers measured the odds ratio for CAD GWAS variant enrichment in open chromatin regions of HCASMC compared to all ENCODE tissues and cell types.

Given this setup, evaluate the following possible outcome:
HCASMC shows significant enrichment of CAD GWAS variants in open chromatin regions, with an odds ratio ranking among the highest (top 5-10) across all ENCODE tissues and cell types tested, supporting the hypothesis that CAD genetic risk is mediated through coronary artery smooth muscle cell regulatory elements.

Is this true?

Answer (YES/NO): YES